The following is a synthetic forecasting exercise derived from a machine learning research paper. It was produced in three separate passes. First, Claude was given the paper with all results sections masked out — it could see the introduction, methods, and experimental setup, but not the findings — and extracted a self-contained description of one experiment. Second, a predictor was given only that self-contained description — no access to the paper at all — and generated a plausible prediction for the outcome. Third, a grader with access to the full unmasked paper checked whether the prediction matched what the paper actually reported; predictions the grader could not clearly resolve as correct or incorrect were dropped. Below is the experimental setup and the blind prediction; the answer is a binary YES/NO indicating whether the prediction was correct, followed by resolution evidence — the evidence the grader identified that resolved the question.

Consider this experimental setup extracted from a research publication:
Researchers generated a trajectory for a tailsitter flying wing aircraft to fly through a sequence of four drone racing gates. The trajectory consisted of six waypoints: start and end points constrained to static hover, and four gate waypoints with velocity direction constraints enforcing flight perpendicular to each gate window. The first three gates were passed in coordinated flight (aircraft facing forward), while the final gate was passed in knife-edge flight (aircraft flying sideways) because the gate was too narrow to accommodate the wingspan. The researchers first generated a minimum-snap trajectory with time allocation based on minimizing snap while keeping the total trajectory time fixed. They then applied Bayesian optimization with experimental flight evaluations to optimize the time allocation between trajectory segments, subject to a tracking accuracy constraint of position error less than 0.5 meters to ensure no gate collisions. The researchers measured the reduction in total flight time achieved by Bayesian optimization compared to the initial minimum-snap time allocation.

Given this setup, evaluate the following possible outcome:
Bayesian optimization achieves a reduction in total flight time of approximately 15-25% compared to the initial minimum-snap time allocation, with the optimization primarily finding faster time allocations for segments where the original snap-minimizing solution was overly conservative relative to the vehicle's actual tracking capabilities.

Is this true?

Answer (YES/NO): YES